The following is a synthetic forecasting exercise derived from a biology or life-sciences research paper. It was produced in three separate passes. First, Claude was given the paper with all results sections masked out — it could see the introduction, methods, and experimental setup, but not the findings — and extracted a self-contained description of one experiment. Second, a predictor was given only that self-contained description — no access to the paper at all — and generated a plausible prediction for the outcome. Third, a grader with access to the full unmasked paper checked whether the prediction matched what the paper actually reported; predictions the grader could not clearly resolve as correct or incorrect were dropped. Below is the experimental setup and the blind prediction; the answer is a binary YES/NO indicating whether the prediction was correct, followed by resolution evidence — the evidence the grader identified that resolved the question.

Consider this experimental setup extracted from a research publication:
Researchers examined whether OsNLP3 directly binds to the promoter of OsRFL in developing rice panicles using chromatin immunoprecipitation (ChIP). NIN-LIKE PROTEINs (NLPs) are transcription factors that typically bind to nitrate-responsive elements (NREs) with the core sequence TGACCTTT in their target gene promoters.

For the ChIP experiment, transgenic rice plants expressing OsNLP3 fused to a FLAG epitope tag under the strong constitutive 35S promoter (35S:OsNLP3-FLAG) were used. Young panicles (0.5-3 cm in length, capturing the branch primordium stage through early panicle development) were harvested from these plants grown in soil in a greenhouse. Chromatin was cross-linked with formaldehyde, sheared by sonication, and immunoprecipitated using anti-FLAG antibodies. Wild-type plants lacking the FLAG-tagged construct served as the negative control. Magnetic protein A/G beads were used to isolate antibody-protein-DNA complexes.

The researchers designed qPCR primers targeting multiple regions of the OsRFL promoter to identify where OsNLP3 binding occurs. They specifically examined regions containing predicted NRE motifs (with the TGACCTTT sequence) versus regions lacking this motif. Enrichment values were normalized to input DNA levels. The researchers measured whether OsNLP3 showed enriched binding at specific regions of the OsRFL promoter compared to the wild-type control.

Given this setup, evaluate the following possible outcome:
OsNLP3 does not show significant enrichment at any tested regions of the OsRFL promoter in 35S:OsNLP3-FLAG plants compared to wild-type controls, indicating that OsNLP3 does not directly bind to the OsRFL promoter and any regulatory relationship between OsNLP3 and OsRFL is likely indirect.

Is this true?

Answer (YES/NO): NO